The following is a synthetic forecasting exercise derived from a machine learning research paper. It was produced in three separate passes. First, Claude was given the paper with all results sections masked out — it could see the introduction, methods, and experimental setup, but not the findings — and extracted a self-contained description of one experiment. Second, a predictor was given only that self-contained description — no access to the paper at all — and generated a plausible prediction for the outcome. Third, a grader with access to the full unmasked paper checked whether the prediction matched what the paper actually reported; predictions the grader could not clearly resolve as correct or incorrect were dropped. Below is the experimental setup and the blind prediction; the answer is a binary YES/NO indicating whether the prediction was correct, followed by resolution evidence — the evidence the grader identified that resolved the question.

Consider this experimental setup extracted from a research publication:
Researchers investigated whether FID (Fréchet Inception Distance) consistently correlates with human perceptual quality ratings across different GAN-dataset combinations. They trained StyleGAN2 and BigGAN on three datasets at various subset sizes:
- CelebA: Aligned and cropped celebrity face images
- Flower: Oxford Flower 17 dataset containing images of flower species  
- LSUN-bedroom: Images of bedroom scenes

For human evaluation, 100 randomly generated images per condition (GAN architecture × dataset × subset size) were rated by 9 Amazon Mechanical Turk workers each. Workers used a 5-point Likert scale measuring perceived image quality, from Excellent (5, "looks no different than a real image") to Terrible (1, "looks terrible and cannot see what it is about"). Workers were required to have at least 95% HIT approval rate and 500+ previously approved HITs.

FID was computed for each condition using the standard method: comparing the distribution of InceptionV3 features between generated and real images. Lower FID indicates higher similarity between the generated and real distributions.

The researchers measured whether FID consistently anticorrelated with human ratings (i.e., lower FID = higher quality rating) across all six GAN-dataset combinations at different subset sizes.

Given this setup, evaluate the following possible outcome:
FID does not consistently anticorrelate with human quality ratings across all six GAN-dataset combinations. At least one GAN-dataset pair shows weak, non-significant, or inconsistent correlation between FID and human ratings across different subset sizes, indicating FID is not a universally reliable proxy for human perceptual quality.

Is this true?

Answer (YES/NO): YES